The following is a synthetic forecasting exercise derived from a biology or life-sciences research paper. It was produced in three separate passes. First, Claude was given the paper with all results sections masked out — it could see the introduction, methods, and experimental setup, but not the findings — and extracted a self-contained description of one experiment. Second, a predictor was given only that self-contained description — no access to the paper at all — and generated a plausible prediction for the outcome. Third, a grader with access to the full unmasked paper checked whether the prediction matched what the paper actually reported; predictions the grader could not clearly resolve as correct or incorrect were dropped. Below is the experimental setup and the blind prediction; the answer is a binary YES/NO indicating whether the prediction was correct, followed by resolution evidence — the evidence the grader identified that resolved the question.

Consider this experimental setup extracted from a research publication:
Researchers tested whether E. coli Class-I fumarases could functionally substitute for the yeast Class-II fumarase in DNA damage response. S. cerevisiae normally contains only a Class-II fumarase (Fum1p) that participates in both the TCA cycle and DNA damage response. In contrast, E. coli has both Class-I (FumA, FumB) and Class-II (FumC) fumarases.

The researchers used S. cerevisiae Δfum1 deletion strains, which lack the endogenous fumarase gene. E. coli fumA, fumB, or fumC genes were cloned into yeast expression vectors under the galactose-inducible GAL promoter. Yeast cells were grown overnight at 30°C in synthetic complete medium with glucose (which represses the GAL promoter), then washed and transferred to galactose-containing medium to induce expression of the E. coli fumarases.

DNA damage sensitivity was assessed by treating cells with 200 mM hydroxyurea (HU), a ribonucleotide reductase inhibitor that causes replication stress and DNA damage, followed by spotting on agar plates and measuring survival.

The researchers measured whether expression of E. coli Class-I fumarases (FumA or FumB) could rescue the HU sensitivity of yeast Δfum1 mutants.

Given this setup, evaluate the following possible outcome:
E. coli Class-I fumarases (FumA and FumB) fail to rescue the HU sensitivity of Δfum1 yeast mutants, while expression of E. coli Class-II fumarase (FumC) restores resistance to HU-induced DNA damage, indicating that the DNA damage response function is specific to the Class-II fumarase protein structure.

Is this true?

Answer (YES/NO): NO